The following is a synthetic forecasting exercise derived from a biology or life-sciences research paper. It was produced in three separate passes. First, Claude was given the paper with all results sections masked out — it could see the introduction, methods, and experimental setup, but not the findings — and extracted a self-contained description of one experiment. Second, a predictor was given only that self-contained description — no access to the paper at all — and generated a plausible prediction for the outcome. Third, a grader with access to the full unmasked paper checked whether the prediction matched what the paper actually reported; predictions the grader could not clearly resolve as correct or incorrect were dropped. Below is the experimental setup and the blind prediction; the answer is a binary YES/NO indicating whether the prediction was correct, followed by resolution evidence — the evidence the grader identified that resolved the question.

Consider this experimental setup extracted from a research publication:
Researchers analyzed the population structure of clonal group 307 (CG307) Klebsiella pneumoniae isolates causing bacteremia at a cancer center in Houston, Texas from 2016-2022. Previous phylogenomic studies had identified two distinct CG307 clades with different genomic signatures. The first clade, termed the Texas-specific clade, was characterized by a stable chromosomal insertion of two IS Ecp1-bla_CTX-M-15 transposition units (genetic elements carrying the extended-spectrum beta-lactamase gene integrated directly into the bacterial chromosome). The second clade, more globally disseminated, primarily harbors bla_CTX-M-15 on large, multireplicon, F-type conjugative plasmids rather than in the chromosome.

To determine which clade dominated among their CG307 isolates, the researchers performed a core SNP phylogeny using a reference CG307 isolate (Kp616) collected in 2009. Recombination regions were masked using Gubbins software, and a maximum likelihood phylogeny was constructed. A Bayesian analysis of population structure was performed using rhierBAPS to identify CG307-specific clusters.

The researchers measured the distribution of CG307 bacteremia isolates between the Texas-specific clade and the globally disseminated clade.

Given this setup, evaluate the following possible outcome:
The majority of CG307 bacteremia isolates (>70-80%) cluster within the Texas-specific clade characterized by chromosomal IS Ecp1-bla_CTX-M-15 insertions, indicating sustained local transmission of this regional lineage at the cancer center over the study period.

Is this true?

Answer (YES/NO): NO